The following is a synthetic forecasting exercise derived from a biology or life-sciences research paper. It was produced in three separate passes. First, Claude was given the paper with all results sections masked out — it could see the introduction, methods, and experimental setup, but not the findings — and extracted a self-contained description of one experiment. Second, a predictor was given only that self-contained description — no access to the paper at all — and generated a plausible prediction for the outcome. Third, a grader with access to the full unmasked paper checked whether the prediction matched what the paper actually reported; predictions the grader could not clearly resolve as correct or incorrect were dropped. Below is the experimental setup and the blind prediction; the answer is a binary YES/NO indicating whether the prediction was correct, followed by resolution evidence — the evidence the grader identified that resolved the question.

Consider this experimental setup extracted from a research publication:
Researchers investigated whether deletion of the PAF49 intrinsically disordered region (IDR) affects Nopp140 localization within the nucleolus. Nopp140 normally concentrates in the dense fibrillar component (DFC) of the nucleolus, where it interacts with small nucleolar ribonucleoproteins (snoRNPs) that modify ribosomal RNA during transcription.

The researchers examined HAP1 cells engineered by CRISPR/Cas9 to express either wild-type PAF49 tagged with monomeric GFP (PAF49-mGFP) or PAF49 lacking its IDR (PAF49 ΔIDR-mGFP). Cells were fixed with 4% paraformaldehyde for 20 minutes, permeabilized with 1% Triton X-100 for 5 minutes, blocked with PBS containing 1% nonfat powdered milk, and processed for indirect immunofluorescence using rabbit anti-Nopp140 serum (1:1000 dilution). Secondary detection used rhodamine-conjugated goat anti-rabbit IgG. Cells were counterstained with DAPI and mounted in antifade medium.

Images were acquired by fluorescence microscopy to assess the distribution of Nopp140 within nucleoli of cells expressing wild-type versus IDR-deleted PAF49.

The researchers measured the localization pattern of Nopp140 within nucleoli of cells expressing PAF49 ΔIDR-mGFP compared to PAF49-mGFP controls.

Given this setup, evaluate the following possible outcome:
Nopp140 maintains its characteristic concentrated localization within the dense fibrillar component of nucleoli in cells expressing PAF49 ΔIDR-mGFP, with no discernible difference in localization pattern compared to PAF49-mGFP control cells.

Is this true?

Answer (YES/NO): YES